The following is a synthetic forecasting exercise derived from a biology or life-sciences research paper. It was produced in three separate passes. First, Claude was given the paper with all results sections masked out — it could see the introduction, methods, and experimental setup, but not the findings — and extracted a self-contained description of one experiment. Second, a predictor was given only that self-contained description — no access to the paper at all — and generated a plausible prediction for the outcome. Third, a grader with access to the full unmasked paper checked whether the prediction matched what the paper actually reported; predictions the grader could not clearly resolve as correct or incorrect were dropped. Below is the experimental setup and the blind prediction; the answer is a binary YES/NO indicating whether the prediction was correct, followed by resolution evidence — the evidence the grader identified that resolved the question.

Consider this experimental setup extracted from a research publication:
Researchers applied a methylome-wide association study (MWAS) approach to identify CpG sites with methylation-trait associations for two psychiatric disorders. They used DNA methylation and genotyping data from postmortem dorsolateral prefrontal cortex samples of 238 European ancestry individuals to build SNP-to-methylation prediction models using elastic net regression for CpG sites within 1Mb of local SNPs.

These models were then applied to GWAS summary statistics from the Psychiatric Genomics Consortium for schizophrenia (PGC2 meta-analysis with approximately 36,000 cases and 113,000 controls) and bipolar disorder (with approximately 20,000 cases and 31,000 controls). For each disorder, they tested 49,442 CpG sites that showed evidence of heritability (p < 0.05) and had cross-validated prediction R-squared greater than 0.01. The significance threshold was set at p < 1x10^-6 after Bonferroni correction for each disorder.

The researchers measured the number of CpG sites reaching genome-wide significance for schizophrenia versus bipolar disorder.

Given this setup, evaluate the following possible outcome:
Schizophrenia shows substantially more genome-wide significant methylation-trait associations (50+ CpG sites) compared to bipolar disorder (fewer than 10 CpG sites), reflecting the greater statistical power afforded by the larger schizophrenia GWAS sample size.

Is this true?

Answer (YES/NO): NO